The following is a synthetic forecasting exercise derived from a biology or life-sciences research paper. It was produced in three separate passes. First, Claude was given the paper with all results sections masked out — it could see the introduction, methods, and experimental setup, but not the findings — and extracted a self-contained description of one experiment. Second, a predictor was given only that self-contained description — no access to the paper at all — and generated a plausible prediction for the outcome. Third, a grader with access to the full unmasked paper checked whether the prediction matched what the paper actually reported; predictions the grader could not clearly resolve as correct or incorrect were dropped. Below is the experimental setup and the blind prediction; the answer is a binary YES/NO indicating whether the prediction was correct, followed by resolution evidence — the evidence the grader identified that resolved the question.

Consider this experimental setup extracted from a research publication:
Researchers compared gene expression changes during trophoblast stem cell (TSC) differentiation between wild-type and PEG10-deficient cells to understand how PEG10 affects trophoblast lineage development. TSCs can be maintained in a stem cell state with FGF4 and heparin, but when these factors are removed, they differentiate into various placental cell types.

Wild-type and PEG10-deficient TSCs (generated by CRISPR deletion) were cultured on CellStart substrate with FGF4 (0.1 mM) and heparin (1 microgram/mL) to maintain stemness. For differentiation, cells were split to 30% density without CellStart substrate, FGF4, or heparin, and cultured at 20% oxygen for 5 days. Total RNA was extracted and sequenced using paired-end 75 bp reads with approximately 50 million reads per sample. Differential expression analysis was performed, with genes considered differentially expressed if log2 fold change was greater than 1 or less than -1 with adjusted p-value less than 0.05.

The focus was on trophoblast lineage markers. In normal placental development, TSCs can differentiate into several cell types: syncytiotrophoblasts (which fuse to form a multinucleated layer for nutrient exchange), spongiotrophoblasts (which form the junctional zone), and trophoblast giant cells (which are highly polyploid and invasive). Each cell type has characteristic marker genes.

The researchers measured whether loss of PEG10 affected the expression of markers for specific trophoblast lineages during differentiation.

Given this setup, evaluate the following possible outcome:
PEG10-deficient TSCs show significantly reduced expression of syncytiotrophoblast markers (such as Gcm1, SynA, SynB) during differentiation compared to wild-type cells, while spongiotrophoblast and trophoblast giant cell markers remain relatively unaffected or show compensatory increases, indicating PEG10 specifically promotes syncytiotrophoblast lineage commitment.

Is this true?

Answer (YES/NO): NO